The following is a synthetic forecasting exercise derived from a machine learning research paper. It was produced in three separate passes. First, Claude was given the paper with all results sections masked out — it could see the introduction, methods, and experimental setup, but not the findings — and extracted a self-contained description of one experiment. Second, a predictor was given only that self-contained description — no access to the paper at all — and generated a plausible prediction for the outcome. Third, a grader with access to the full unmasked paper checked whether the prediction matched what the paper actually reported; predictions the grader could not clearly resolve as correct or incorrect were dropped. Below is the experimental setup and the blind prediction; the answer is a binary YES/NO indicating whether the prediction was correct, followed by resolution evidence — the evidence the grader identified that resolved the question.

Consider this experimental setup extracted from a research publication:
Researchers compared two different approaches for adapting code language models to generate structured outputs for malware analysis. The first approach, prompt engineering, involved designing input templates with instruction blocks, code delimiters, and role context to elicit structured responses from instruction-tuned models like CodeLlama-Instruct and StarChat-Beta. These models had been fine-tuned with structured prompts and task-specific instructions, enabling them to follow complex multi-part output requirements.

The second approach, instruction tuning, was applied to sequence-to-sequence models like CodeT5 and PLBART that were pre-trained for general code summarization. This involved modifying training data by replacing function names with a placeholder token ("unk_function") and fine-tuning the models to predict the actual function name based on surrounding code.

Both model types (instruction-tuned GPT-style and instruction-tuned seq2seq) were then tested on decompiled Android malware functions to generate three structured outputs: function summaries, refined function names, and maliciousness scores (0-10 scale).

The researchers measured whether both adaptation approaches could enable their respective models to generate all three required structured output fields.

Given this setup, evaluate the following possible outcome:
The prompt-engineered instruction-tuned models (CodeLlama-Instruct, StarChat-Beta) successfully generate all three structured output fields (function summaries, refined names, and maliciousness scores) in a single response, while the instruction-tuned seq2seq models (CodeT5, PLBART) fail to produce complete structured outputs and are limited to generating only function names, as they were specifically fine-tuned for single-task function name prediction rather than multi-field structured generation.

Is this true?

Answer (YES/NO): NO